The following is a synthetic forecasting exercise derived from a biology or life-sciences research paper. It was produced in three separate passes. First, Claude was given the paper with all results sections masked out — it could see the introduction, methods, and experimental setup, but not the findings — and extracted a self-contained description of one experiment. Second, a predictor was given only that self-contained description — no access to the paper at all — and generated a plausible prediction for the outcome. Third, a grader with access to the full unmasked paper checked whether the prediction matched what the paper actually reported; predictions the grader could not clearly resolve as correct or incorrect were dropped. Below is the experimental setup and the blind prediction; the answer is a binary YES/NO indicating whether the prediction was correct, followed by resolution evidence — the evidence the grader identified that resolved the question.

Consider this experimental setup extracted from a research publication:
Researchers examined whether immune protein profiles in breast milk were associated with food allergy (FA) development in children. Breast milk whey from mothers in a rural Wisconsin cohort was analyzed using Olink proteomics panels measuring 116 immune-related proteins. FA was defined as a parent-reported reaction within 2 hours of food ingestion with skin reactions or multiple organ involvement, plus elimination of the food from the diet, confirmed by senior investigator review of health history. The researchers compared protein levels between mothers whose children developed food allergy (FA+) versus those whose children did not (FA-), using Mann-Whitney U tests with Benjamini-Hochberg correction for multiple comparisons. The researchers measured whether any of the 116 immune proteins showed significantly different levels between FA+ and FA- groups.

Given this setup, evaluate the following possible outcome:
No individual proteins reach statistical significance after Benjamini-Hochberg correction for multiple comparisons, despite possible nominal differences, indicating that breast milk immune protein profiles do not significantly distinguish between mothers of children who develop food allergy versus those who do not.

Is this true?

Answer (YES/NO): YES